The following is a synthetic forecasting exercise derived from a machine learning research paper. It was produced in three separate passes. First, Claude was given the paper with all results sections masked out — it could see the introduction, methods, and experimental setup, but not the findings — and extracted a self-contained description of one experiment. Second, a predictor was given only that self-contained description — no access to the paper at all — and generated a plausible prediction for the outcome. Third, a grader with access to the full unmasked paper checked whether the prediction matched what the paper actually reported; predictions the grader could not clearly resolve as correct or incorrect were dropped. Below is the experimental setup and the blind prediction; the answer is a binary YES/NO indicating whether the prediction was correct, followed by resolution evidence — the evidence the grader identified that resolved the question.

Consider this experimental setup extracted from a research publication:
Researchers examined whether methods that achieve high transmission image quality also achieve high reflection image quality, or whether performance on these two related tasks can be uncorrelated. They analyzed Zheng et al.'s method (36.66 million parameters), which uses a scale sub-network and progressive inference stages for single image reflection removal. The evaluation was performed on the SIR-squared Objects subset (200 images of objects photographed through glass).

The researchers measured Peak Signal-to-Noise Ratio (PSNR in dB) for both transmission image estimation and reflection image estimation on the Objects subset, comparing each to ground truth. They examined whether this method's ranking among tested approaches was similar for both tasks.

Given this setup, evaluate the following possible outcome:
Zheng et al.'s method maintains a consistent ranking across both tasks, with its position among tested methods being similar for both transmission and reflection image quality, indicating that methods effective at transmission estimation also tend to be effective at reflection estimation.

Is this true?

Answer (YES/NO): NO